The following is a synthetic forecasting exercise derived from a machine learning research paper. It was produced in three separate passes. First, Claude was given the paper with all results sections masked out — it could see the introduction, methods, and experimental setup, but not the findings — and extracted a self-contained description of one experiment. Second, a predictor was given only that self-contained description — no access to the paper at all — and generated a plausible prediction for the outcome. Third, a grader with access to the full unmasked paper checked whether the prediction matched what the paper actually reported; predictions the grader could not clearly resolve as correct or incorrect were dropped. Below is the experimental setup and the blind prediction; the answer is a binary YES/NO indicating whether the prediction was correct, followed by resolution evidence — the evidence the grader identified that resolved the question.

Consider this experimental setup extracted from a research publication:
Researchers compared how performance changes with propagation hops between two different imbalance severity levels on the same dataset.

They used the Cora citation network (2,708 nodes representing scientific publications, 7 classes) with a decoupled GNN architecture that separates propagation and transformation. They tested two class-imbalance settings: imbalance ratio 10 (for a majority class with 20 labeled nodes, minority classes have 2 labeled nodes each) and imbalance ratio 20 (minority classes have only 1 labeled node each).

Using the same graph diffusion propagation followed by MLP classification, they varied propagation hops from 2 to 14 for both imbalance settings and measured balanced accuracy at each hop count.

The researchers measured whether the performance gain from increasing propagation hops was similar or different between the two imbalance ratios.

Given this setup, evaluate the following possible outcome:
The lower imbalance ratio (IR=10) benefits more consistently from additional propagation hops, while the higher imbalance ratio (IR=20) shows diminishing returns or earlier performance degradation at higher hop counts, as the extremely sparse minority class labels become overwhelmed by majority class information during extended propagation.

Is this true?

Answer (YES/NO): NO